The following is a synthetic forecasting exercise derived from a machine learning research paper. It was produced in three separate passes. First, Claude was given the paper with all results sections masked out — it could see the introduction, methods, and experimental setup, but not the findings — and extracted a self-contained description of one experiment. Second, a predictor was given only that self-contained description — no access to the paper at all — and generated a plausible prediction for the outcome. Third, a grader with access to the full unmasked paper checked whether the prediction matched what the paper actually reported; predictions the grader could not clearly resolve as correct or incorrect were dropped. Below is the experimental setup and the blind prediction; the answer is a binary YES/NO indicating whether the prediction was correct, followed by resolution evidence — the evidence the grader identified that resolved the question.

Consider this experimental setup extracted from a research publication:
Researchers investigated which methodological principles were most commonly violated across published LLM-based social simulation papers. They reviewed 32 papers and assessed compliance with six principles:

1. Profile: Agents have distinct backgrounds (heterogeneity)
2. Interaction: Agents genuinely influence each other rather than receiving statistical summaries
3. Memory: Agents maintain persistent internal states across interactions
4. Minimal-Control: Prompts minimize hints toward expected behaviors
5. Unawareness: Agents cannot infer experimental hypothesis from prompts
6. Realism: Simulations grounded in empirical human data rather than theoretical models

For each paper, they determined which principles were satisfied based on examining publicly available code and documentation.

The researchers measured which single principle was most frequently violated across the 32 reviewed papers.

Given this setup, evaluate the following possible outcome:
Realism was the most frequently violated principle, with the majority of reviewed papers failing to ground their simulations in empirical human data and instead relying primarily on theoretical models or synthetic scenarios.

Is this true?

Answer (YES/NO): YES